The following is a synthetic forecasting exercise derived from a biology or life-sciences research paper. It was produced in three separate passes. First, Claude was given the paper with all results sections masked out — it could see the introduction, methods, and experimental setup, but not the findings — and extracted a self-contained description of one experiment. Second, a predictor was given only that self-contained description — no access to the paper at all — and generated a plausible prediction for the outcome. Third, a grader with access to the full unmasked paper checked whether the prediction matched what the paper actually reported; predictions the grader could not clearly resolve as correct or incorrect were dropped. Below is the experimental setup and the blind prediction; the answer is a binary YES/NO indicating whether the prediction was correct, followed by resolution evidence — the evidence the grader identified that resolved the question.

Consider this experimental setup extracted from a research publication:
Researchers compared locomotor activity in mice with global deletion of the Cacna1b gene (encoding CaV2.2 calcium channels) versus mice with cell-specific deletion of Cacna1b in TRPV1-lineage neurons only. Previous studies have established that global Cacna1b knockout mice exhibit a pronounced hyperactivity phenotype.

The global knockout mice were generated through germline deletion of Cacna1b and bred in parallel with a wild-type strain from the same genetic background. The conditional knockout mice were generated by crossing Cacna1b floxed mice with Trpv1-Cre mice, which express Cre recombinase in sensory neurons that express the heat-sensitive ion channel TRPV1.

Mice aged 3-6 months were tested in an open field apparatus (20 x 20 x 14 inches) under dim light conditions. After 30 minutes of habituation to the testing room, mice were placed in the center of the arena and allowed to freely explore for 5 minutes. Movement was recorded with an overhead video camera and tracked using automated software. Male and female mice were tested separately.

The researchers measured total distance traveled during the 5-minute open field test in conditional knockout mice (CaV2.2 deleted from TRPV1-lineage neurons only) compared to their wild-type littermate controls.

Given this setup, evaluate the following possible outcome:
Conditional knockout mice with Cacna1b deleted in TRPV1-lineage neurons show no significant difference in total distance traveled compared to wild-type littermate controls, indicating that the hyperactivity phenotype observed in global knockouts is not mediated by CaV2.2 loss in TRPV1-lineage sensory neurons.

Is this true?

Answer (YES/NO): YES